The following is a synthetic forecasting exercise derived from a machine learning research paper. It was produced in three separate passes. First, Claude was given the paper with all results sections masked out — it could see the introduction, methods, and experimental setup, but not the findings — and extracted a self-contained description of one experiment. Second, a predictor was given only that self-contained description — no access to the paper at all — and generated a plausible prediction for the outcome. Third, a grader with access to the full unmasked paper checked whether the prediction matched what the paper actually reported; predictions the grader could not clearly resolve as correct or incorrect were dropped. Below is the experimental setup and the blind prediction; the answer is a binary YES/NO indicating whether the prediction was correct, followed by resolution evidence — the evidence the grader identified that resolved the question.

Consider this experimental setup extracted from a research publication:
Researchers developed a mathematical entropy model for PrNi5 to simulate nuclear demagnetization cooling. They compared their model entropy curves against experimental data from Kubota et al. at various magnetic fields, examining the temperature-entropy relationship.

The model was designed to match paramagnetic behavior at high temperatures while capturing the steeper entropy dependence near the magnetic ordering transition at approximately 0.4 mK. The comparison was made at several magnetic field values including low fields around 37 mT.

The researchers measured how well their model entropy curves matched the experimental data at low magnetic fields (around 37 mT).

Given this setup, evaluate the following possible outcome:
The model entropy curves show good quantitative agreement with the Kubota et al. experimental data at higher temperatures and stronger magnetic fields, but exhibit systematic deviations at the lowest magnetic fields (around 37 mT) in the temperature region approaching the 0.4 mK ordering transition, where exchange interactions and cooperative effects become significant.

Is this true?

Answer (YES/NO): NO